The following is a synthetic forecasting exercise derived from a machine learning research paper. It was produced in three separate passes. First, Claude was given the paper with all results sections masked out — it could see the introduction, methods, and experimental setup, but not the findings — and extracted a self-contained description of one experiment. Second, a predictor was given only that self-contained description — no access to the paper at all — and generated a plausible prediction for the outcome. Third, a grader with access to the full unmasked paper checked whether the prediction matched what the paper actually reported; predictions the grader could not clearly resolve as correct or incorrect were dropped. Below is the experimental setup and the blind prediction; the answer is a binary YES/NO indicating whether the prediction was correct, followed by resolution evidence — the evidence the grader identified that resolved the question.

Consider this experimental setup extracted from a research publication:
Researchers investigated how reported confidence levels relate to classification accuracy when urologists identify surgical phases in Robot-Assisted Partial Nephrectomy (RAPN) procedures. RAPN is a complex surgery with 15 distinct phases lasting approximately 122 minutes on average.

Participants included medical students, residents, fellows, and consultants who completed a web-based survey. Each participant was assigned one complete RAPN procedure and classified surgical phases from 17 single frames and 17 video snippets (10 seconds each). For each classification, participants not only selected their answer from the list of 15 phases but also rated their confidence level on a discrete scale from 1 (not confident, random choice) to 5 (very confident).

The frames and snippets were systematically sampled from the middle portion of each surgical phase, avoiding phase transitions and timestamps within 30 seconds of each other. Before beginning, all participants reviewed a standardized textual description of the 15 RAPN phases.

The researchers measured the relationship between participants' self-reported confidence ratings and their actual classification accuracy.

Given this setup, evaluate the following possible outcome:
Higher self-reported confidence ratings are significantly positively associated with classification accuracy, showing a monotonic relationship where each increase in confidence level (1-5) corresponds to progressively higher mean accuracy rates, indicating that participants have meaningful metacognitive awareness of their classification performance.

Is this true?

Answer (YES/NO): NO